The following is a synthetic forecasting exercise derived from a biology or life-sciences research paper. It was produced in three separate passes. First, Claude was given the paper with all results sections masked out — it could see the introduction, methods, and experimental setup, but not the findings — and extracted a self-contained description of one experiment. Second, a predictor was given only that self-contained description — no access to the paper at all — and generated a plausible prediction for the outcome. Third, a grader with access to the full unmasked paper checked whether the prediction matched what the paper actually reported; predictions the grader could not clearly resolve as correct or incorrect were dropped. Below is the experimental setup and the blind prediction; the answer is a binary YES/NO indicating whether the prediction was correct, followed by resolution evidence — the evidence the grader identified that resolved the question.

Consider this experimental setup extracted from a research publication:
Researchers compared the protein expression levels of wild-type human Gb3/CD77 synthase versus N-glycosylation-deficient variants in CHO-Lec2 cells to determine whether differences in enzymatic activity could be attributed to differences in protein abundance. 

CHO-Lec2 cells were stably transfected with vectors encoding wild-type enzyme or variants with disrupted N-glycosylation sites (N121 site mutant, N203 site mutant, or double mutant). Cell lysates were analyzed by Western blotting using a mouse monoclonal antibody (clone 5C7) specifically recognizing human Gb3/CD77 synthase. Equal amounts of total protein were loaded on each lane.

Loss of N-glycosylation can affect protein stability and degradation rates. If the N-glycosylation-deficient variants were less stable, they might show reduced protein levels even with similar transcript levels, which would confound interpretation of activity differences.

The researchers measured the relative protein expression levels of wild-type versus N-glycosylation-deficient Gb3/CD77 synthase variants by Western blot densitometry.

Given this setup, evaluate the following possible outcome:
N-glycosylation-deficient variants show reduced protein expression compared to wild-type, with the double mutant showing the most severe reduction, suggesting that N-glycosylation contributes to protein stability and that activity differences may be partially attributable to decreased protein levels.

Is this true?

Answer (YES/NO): NO